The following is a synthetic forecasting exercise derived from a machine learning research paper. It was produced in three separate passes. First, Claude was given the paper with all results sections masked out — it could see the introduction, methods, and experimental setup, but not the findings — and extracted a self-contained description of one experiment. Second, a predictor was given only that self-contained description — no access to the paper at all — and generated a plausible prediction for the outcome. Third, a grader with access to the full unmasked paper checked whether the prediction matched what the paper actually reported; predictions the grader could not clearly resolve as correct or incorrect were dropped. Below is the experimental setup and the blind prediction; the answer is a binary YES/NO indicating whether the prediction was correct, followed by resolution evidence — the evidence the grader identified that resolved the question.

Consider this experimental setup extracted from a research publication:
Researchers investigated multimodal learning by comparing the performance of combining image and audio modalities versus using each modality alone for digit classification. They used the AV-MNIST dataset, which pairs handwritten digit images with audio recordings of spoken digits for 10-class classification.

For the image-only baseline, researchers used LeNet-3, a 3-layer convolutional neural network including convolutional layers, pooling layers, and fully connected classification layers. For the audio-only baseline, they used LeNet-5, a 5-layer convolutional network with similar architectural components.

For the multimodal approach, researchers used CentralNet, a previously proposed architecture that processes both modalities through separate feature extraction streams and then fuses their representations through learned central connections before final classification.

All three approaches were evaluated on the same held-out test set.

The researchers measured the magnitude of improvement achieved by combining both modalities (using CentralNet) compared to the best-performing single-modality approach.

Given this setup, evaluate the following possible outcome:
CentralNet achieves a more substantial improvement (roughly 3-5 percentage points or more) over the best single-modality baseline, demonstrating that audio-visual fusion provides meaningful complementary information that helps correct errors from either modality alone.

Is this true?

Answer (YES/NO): YES